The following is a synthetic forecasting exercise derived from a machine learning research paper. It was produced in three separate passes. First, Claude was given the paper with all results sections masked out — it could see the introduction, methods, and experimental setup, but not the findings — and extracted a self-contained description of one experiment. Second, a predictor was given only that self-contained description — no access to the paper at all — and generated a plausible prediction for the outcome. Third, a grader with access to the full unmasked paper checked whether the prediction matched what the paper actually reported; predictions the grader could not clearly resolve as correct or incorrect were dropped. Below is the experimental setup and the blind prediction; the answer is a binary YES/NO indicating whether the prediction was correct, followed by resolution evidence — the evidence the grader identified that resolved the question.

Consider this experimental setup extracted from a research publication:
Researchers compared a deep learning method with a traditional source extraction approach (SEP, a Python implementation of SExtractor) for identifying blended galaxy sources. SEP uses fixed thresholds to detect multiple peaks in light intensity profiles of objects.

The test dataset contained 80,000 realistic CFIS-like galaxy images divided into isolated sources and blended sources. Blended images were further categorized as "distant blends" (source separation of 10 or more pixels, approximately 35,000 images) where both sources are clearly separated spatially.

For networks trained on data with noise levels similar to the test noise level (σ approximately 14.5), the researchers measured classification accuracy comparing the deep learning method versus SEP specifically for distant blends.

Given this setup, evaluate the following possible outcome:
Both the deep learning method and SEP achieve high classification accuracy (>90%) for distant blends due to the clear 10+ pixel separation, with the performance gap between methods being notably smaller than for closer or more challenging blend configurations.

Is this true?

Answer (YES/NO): YES